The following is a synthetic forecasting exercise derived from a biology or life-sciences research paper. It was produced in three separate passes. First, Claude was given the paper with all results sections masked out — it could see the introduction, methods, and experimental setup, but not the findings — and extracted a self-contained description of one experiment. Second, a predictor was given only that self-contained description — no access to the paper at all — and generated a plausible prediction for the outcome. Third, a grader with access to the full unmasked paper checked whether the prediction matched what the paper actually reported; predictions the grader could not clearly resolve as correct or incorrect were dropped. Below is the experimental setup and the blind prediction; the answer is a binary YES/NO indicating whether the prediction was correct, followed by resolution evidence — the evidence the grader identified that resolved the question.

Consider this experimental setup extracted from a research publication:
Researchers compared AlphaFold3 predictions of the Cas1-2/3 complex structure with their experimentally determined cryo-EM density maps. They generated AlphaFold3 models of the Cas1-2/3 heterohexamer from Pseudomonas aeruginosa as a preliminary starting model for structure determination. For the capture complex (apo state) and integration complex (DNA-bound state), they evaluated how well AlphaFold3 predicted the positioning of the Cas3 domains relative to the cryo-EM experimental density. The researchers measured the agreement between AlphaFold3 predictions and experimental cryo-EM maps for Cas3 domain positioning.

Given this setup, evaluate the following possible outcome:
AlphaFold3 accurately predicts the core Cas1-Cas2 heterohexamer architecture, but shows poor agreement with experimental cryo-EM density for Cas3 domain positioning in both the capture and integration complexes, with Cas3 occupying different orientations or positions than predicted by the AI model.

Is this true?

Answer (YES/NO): YES